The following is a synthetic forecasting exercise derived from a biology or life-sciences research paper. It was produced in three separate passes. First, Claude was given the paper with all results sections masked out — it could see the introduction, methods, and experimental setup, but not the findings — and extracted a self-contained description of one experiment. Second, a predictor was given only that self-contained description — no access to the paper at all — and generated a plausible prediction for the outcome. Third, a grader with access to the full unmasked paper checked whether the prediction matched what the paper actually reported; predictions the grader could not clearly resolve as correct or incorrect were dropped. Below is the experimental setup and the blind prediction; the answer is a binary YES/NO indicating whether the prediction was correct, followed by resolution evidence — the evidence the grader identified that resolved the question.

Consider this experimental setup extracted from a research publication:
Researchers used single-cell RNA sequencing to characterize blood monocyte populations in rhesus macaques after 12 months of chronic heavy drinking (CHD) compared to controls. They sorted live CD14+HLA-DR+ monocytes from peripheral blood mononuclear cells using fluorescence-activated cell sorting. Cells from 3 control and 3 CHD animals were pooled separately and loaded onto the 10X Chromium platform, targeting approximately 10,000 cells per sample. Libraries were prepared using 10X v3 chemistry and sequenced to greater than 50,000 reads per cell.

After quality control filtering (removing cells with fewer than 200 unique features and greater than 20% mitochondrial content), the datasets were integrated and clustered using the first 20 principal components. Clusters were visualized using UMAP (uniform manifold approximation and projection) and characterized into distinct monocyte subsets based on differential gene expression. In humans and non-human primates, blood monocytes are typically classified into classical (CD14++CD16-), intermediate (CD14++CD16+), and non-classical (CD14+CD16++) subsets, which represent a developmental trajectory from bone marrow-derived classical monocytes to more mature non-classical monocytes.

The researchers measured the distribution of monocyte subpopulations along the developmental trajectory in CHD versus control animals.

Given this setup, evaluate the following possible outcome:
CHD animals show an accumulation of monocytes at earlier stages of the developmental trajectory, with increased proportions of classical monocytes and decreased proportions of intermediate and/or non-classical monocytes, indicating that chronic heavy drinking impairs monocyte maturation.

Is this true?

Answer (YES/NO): NO